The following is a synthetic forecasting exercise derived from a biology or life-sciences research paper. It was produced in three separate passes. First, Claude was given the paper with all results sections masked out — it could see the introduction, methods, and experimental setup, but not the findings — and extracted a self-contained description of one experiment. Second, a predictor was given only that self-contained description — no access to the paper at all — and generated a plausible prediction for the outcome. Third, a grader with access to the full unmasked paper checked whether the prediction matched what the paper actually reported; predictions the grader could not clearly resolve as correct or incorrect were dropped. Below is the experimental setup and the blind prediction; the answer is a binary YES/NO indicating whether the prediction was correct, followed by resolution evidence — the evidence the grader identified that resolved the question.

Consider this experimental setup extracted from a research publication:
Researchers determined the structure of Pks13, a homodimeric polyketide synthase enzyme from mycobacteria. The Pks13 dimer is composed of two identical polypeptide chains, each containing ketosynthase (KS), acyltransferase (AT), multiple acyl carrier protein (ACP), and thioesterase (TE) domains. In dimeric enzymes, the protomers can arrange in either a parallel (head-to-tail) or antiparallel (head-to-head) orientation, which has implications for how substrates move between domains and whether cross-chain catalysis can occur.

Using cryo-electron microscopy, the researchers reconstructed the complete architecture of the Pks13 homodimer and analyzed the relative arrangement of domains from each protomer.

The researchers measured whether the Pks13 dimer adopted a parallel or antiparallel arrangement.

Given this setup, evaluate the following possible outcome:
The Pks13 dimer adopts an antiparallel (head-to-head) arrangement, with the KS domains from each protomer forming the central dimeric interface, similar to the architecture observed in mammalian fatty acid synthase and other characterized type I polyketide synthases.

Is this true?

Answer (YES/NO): NO